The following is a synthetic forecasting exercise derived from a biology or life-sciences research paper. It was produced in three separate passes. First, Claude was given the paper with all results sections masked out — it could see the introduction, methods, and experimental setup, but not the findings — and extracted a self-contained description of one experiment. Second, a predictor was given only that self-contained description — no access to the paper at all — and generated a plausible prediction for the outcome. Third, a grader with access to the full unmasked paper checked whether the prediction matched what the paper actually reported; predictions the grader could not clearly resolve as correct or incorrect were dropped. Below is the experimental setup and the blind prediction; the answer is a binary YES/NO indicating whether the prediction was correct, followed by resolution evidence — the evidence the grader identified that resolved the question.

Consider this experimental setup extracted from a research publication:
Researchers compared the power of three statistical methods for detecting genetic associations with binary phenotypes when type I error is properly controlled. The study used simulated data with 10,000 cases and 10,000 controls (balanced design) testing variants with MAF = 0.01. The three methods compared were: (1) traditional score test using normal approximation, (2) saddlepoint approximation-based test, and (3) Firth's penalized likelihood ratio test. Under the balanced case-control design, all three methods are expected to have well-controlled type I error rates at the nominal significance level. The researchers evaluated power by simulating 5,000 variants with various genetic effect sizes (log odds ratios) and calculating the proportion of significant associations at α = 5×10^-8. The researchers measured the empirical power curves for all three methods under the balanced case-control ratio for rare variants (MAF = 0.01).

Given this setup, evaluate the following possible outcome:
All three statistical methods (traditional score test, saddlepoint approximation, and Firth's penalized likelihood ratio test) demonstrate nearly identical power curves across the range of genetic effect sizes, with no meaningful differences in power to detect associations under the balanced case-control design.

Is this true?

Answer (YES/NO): YES